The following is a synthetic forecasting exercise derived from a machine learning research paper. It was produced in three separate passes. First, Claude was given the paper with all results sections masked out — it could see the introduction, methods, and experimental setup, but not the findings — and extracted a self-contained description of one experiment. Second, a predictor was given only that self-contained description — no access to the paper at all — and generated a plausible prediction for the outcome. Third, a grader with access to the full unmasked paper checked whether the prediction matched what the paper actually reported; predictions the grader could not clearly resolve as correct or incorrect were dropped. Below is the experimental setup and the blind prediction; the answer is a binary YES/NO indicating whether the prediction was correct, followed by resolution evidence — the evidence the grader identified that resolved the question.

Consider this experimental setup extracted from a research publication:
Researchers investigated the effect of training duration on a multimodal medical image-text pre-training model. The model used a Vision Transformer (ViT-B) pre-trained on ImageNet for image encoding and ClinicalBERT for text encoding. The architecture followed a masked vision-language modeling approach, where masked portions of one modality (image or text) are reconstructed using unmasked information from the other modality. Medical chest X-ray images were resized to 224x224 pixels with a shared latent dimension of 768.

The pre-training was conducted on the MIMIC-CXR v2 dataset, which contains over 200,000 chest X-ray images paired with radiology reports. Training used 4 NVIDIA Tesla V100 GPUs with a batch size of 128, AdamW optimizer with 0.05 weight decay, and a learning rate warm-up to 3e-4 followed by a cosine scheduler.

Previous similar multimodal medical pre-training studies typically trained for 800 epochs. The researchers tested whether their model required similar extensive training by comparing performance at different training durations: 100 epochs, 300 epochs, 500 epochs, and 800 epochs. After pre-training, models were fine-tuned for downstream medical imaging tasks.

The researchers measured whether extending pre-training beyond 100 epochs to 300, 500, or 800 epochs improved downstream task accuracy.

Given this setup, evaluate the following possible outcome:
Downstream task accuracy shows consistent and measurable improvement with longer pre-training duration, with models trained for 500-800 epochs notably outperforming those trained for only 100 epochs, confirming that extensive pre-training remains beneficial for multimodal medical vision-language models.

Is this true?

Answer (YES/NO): NO